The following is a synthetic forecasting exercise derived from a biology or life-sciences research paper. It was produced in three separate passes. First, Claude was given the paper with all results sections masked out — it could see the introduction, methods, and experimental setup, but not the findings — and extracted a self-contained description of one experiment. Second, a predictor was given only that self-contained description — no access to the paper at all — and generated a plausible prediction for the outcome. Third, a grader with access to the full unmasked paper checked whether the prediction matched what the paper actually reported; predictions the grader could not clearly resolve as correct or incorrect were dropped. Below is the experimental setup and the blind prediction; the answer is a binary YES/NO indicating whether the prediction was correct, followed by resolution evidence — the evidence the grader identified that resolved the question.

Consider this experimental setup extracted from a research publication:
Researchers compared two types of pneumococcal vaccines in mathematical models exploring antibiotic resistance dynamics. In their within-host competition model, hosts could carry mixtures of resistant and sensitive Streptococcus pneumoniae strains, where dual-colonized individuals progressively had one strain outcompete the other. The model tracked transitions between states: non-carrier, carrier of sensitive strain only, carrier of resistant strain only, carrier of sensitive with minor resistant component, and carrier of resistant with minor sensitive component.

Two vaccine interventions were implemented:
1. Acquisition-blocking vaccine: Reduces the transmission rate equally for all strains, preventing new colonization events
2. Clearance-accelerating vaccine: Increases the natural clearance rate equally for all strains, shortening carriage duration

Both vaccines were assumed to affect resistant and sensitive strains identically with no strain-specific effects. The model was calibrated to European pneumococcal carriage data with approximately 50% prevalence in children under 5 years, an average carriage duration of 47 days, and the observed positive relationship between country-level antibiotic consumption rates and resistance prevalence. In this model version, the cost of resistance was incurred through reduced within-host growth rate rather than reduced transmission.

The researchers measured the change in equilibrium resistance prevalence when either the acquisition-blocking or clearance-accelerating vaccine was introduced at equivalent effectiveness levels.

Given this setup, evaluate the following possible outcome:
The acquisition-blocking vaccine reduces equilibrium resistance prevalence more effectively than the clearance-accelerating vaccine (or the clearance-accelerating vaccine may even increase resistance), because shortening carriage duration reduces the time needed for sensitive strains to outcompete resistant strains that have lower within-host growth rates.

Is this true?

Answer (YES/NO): NO